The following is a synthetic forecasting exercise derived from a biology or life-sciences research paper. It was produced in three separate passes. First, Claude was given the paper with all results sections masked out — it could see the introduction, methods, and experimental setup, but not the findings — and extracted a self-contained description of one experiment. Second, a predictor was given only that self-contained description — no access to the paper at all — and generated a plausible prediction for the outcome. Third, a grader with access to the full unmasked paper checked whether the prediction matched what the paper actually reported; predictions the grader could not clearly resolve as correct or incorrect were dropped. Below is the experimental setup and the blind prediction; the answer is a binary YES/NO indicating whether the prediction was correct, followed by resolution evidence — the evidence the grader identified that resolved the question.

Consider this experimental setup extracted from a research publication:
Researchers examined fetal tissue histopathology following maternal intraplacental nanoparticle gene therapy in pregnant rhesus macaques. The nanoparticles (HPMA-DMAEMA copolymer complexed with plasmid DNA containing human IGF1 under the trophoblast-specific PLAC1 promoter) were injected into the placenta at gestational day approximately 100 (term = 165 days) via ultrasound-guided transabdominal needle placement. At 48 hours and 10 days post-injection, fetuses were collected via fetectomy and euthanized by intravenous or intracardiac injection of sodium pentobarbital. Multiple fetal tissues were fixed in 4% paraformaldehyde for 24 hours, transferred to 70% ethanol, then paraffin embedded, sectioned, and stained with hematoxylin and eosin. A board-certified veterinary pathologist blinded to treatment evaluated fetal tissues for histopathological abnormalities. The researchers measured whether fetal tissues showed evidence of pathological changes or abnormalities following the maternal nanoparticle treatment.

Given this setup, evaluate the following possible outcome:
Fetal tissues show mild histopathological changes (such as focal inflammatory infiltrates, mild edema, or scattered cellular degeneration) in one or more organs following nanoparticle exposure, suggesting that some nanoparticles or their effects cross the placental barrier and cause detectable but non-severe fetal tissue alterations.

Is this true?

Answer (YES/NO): NO